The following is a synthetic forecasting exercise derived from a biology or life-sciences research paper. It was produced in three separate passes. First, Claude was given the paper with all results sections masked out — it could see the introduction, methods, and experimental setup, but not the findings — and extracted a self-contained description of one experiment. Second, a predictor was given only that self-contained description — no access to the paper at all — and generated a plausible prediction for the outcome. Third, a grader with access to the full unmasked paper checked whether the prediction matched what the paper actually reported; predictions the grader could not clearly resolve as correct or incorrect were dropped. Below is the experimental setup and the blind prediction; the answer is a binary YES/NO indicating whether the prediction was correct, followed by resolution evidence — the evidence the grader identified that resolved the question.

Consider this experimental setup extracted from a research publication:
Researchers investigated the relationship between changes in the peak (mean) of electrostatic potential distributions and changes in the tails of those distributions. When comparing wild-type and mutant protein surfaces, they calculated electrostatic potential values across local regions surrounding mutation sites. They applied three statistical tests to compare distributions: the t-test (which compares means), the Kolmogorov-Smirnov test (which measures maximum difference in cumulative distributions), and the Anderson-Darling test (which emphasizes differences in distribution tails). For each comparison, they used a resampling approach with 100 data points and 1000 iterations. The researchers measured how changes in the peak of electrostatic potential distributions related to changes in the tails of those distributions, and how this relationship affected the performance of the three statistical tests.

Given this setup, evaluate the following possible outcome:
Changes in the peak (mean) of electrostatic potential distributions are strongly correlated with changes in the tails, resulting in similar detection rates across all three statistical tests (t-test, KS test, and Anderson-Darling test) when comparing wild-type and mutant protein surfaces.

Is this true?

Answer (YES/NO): NO